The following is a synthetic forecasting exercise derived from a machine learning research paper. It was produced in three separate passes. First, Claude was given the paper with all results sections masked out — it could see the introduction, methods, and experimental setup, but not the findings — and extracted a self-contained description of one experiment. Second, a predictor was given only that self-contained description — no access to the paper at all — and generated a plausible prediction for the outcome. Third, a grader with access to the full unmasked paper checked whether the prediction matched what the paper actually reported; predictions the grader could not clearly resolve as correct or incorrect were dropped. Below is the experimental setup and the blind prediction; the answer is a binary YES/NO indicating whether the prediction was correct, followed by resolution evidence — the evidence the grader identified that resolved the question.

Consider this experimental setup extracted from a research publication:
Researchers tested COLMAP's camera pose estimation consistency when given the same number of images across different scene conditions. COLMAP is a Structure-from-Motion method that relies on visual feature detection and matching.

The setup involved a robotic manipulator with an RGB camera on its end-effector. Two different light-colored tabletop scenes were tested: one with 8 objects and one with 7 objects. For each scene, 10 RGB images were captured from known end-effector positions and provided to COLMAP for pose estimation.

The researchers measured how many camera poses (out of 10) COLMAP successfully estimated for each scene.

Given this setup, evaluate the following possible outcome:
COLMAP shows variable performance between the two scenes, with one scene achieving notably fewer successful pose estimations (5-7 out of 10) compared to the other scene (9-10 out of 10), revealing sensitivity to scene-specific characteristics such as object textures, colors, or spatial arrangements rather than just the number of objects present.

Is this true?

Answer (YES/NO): NO